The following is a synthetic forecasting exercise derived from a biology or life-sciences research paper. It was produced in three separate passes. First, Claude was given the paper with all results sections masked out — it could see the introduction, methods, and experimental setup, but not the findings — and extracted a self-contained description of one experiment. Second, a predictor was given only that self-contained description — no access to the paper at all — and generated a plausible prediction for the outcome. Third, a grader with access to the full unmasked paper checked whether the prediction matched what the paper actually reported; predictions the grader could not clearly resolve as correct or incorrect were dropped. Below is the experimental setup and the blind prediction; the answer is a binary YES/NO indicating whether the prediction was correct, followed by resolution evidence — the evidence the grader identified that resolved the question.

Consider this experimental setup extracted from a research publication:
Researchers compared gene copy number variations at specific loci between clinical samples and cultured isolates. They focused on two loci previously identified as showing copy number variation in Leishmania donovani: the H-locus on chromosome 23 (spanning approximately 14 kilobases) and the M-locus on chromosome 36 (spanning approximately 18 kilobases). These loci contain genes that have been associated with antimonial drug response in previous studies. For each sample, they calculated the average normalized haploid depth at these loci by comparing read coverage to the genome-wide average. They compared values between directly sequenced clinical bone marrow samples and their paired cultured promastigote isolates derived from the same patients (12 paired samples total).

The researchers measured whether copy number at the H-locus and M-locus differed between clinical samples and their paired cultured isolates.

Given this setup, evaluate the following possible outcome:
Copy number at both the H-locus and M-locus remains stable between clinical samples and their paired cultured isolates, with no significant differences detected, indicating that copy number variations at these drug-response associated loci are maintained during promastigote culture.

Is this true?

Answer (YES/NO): NO